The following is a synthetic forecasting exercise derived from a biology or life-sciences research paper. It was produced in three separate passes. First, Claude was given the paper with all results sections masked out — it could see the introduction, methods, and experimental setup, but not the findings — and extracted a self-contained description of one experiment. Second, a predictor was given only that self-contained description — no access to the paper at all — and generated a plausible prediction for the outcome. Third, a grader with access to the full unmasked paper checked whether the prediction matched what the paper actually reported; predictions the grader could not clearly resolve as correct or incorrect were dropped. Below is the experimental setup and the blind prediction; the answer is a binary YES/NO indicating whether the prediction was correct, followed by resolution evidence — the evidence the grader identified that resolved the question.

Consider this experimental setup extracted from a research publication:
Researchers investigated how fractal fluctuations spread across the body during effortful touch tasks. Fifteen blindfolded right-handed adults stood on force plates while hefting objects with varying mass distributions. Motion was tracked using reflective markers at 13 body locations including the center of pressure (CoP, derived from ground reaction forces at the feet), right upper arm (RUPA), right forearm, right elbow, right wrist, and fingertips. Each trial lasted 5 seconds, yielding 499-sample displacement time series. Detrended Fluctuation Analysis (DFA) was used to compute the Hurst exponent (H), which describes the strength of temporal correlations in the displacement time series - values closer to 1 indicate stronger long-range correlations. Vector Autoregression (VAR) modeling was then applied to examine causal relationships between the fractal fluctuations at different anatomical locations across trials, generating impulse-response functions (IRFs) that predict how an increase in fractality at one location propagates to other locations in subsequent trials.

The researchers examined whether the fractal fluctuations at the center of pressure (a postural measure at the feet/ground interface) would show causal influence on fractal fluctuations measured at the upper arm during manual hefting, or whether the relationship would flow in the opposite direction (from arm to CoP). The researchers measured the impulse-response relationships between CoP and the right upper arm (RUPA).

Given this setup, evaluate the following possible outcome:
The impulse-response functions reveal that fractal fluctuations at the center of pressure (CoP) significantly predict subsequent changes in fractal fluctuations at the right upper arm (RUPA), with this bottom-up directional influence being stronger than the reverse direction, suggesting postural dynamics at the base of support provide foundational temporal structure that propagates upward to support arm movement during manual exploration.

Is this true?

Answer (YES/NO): NO